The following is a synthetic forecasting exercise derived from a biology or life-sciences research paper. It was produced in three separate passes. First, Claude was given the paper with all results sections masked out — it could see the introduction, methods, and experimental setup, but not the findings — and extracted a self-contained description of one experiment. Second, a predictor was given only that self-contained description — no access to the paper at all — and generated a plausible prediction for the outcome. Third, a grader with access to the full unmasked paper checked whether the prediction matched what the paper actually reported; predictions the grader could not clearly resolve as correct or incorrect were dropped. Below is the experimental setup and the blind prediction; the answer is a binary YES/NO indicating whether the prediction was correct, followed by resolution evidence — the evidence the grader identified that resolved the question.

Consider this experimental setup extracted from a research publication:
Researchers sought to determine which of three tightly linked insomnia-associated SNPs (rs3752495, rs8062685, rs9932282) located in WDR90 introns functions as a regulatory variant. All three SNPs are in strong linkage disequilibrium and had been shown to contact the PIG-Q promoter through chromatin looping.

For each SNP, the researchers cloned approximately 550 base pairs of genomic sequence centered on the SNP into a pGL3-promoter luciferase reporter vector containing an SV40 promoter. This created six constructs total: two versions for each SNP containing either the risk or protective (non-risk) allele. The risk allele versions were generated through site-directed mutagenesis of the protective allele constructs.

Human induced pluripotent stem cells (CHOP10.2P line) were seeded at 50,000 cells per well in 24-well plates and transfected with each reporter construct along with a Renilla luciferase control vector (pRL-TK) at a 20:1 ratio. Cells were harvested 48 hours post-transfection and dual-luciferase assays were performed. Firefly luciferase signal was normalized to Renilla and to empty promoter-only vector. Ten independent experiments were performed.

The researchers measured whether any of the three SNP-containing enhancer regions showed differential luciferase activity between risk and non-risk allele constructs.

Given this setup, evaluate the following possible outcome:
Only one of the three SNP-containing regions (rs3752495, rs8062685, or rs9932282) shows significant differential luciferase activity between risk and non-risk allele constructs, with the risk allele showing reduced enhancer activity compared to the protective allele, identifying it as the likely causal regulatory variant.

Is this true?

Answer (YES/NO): NO